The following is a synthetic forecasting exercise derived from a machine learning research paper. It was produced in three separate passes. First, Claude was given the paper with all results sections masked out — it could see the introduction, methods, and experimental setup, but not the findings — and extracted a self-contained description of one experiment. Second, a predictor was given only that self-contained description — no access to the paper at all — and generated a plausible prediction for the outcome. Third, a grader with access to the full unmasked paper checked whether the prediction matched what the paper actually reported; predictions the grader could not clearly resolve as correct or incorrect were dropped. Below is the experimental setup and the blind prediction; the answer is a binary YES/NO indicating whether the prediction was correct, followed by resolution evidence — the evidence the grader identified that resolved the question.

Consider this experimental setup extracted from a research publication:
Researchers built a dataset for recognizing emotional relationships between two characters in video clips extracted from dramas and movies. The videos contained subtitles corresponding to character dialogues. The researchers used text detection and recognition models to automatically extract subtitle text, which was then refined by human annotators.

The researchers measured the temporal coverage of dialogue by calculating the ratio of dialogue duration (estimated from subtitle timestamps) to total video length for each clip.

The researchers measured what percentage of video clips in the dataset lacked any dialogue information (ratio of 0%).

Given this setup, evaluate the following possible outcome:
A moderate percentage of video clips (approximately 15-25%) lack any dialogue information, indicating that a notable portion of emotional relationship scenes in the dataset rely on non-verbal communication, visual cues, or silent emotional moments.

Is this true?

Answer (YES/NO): NO